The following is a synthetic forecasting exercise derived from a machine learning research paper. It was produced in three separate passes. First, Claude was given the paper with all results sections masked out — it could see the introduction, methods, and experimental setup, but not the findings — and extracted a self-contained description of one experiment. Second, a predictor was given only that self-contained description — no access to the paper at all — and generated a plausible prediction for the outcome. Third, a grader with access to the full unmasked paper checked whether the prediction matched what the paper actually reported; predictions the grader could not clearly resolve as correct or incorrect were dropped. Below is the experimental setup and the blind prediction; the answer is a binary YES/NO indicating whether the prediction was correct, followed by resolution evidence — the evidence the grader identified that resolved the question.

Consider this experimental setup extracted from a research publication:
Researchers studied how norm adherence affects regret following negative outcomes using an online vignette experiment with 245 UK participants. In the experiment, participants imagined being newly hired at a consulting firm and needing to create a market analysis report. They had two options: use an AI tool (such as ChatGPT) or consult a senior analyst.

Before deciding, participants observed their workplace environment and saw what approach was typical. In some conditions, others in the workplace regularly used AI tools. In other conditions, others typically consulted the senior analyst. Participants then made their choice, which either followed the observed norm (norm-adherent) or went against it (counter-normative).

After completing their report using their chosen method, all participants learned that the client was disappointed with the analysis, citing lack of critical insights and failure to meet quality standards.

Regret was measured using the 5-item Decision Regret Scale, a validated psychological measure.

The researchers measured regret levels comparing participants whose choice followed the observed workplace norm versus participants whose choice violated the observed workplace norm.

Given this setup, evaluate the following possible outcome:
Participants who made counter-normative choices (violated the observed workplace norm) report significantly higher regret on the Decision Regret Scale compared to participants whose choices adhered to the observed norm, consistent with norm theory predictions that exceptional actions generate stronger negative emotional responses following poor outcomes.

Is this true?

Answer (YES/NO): YES